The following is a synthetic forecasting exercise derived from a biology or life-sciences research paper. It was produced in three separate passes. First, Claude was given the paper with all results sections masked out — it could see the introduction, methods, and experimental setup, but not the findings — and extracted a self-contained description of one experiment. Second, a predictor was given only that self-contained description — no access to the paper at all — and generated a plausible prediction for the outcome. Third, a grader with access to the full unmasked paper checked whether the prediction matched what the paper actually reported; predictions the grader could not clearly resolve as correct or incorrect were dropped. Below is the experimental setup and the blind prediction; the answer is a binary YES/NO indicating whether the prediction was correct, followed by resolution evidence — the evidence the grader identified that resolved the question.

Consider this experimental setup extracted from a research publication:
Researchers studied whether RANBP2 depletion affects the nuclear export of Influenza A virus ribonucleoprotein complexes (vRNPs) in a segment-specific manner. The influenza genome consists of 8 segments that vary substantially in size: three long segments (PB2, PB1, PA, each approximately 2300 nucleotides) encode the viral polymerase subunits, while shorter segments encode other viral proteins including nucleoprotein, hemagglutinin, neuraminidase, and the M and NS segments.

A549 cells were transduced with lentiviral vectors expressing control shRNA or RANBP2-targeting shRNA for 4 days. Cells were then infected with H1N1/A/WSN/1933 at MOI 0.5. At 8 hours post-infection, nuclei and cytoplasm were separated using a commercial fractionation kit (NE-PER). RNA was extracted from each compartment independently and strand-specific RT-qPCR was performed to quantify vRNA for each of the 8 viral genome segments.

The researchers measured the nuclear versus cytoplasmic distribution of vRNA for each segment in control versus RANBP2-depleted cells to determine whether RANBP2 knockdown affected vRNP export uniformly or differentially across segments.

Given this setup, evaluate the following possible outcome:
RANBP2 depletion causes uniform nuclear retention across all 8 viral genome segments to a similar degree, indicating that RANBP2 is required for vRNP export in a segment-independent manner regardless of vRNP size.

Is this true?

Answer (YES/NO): NO